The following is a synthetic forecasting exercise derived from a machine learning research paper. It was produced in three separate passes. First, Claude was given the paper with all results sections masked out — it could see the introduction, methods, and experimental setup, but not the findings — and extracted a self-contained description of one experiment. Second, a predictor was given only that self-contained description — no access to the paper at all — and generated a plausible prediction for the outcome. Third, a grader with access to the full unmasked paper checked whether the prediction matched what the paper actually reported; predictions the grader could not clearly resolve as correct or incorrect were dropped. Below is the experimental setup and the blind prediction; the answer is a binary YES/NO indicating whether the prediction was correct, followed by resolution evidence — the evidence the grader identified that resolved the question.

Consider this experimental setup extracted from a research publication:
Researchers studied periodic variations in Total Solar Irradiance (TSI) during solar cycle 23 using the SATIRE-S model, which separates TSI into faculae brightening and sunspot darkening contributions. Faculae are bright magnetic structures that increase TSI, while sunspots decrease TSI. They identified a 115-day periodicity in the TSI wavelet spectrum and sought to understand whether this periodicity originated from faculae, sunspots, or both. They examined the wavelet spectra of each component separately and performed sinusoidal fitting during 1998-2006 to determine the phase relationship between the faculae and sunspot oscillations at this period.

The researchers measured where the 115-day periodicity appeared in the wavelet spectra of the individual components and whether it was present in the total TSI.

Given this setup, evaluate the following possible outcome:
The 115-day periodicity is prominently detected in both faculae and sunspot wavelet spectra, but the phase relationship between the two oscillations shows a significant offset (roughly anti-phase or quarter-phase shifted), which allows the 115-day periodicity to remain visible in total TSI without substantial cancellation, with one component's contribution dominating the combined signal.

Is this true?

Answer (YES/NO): NO